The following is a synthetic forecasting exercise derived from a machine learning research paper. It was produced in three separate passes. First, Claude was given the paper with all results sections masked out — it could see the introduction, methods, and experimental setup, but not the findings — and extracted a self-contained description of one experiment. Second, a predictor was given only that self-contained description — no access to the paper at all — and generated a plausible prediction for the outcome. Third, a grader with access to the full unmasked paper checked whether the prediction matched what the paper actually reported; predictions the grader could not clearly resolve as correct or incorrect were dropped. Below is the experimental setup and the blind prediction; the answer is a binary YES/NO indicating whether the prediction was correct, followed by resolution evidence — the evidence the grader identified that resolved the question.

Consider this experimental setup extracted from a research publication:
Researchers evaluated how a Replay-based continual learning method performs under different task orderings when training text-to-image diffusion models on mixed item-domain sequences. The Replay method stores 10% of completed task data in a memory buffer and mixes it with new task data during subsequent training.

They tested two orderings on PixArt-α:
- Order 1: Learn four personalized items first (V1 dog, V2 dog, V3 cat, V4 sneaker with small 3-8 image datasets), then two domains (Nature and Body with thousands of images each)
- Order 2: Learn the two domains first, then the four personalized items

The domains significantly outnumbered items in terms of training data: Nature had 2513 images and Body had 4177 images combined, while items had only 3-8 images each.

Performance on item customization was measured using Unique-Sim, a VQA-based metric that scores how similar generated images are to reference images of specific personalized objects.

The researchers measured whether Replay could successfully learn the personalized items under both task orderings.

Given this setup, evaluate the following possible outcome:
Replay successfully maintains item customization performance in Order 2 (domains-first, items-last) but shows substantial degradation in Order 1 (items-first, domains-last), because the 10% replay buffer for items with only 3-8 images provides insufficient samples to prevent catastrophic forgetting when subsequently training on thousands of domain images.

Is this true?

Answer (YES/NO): NO